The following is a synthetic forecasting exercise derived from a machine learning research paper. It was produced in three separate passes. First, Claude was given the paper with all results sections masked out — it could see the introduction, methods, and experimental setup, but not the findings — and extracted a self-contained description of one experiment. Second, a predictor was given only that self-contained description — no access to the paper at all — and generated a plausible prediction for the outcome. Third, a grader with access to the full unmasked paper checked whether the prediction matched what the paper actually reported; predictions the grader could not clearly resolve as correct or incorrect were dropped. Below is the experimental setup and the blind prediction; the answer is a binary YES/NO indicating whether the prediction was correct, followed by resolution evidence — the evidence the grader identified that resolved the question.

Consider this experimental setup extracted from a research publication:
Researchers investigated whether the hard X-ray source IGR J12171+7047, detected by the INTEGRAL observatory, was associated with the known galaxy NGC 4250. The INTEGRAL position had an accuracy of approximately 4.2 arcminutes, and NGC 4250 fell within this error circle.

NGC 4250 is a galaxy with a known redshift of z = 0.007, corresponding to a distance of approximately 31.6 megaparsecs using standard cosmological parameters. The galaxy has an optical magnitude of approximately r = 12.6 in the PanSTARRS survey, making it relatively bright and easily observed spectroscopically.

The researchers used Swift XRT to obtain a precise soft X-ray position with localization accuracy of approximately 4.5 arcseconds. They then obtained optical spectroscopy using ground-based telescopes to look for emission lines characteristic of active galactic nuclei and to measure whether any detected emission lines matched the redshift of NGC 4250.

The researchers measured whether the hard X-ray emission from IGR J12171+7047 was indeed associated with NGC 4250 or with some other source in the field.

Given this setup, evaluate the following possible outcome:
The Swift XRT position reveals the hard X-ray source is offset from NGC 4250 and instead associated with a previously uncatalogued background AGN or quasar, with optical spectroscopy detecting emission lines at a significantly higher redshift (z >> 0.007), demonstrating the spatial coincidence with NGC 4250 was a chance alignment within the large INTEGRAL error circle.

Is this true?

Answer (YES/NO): NO